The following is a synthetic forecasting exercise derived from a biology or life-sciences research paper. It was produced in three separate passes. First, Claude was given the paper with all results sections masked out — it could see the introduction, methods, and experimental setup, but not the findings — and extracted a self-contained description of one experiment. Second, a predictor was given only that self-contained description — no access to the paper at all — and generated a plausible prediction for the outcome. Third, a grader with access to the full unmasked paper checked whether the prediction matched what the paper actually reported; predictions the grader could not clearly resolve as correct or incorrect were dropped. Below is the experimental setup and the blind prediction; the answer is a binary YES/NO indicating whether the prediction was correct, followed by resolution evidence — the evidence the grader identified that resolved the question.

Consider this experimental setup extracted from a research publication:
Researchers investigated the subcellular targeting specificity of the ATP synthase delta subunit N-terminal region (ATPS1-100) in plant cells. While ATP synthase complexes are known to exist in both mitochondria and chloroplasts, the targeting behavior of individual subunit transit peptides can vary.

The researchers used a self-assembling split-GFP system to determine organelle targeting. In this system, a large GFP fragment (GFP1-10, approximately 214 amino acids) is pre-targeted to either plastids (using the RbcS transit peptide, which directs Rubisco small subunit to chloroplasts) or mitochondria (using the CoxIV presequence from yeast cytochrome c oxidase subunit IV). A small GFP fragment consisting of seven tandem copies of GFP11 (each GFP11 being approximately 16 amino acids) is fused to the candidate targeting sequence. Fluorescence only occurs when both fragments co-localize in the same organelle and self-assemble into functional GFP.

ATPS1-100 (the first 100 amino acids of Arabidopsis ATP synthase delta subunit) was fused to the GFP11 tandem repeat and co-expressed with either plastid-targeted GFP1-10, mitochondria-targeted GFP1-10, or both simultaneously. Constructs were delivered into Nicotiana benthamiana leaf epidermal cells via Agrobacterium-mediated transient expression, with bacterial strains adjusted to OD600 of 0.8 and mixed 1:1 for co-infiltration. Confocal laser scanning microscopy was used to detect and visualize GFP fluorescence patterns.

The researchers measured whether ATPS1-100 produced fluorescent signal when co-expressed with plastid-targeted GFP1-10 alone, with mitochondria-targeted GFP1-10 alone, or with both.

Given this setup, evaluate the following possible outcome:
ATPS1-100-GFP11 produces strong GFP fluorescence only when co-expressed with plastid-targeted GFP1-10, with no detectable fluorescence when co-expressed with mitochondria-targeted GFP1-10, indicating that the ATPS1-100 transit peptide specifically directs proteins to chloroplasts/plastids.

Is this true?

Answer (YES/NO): NO